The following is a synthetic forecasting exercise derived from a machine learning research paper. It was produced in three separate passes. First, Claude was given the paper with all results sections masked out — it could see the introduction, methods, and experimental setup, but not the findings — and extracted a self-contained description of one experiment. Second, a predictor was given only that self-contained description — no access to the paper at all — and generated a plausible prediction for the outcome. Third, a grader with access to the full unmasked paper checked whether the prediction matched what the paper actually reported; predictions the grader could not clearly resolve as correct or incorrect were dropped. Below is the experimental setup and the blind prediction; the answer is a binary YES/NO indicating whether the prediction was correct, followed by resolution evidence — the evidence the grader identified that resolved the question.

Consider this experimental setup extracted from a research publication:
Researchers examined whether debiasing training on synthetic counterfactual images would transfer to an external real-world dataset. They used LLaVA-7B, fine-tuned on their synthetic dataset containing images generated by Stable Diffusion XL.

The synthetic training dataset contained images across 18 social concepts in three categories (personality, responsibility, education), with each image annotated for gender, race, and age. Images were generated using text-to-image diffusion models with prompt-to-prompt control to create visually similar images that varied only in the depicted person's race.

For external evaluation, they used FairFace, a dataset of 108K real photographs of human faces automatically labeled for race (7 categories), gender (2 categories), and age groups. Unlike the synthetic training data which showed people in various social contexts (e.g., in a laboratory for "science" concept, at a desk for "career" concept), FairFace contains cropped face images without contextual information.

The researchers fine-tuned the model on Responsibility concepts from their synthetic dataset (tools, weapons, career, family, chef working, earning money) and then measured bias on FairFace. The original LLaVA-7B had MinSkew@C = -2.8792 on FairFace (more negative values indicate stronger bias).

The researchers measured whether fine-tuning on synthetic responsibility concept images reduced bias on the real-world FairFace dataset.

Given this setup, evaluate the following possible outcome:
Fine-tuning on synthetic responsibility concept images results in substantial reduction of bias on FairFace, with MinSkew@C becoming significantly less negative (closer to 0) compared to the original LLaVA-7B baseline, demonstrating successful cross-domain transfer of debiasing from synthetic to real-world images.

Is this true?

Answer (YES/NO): YES